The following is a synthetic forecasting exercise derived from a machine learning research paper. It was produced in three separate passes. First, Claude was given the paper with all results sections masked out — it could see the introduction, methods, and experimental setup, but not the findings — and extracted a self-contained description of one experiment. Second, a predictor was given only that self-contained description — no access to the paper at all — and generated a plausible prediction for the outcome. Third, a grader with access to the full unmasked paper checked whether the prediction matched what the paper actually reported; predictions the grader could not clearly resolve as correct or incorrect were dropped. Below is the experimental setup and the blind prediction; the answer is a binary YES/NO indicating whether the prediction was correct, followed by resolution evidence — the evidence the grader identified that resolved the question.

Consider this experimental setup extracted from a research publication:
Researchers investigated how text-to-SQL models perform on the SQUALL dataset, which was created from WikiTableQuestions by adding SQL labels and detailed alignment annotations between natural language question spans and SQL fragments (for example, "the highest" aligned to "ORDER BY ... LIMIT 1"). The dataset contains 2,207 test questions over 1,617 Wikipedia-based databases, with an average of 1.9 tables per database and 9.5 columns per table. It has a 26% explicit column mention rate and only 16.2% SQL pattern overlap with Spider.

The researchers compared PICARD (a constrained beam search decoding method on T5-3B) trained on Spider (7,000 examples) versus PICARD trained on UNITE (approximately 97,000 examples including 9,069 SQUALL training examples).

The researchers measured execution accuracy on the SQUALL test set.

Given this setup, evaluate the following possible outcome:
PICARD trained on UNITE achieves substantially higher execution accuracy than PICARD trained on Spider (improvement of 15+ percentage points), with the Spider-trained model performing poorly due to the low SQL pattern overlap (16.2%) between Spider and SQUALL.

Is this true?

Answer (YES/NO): YES